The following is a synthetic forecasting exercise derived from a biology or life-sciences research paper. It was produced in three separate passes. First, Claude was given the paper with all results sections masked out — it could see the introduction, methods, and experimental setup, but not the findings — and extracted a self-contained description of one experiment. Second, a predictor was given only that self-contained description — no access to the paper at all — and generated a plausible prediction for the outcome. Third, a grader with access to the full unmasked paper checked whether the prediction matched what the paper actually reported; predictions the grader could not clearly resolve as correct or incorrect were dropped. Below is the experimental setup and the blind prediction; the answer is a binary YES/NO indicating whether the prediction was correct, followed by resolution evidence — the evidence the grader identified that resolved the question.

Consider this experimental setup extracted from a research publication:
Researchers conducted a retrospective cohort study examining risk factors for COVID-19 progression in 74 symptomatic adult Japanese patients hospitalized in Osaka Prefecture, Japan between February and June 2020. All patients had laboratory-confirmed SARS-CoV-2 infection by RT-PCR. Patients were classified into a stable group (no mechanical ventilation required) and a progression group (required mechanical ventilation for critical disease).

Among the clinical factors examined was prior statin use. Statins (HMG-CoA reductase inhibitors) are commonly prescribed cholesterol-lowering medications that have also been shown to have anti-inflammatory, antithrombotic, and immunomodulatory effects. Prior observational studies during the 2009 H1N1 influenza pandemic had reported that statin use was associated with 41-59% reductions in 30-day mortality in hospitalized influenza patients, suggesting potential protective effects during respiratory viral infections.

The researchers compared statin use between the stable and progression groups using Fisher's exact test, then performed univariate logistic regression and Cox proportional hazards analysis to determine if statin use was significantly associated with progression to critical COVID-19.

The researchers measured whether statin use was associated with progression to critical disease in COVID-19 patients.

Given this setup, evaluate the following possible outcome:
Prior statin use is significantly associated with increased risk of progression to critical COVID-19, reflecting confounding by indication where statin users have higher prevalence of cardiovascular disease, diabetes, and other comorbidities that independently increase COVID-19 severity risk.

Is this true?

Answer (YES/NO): YES